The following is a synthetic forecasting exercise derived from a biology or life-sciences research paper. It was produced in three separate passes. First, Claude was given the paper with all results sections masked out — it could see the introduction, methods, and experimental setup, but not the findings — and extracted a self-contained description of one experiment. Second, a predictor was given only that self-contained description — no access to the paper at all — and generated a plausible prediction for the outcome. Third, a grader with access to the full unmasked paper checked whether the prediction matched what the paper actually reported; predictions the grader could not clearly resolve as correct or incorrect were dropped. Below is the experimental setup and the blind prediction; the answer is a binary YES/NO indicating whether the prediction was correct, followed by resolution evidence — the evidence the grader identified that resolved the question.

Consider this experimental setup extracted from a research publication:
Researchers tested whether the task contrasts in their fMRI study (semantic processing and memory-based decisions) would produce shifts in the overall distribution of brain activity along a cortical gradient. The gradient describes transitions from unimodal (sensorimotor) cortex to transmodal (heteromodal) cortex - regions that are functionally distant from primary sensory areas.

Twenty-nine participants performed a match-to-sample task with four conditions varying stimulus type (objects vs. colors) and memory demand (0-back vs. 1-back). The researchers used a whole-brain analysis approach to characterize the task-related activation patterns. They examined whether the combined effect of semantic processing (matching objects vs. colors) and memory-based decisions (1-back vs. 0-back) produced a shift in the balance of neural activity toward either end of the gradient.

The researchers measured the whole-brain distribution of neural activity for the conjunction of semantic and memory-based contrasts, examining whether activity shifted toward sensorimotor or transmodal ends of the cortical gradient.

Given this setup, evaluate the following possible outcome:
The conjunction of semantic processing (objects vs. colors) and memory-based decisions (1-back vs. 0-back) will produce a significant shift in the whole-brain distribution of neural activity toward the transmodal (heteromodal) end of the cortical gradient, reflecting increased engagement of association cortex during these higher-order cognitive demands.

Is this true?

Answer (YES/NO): YES